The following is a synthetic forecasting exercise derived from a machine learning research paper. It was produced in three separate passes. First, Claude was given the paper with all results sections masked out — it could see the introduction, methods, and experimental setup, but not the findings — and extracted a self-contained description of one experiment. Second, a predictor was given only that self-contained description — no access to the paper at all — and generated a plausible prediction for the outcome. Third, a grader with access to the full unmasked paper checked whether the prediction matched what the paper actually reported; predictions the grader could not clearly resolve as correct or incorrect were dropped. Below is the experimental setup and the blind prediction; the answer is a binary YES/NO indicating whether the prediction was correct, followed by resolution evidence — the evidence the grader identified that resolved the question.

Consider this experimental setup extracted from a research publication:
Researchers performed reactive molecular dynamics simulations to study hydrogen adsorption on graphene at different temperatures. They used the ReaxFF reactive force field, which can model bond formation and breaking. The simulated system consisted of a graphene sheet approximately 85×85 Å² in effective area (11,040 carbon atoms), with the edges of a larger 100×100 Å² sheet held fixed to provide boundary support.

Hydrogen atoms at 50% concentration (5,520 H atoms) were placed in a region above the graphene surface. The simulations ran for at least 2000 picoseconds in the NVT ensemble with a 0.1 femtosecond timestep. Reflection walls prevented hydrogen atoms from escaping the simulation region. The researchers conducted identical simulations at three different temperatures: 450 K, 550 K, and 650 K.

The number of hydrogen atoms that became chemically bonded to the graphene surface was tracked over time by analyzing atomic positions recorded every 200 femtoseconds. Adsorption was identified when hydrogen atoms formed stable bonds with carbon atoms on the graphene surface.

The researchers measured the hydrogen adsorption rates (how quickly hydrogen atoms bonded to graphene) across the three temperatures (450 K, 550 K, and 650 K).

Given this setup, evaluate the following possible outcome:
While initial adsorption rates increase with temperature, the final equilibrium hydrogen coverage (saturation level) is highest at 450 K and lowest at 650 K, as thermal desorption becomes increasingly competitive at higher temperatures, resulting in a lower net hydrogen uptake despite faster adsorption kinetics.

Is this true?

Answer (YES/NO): NO